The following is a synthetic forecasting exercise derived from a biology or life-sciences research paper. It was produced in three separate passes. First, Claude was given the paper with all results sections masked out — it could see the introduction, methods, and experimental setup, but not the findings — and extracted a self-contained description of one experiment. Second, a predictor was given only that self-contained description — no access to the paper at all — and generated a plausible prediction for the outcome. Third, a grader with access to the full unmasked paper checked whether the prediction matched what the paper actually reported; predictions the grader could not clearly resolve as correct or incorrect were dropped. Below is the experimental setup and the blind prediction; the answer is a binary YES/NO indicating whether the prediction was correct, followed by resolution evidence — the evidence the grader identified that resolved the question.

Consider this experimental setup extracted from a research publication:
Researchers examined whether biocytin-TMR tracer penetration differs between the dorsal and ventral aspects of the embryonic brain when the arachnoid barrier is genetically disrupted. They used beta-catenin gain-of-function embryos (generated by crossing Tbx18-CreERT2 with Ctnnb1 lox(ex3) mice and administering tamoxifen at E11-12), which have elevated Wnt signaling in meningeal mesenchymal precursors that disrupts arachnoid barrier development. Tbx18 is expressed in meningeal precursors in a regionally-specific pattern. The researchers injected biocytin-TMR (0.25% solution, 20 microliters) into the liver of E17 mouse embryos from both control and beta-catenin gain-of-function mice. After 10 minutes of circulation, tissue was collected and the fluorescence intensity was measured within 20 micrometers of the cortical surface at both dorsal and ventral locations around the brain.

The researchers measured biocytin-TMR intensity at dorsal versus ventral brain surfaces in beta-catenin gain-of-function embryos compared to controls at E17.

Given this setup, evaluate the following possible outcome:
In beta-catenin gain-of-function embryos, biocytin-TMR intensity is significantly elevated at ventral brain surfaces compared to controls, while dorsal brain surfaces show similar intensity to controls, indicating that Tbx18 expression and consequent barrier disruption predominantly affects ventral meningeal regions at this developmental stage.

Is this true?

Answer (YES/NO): NO